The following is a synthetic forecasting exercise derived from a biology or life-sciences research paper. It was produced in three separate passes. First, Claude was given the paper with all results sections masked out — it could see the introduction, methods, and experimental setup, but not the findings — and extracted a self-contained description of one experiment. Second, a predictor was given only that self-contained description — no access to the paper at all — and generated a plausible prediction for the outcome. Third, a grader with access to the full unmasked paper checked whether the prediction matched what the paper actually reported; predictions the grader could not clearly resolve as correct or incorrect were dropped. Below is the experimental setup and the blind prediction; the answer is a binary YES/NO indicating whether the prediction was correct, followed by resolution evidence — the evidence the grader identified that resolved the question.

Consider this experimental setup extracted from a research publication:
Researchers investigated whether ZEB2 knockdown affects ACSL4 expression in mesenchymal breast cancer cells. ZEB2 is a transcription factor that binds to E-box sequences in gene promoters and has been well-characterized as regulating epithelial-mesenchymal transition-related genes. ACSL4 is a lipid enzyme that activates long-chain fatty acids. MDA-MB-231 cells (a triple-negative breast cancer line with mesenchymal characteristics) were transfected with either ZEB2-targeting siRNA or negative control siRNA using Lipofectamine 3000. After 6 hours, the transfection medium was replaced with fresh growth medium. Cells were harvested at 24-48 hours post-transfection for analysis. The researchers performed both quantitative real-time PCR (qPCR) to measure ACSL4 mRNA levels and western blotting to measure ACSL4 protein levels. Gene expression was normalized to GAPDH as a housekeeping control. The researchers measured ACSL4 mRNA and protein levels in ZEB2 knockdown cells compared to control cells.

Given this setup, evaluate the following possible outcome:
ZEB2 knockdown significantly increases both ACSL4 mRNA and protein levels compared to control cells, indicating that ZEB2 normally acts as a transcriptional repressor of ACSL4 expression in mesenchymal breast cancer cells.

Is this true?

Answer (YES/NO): NO